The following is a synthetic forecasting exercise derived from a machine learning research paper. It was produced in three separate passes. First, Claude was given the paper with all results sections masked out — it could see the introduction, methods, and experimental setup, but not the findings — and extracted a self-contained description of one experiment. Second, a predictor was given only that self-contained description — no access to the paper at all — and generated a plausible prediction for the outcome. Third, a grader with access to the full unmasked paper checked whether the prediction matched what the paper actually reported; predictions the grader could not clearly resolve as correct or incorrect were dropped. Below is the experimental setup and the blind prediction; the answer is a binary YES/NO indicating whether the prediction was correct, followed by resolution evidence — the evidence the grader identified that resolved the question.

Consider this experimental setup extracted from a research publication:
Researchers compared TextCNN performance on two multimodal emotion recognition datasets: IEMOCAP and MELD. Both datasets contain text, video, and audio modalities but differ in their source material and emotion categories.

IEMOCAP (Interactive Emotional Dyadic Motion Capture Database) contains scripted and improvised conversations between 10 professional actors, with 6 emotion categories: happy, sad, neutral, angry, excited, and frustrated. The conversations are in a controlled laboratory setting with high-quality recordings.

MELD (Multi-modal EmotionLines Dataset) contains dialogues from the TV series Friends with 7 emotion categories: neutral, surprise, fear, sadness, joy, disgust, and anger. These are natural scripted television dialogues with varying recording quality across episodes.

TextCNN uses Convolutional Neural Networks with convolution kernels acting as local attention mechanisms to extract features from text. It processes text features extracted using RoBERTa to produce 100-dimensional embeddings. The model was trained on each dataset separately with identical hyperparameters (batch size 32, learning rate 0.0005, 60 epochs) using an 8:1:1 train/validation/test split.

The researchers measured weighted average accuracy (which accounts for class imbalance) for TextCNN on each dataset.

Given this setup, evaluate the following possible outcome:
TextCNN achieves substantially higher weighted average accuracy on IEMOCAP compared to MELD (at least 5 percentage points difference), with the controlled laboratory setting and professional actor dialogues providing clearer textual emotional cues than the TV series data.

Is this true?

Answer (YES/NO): NO